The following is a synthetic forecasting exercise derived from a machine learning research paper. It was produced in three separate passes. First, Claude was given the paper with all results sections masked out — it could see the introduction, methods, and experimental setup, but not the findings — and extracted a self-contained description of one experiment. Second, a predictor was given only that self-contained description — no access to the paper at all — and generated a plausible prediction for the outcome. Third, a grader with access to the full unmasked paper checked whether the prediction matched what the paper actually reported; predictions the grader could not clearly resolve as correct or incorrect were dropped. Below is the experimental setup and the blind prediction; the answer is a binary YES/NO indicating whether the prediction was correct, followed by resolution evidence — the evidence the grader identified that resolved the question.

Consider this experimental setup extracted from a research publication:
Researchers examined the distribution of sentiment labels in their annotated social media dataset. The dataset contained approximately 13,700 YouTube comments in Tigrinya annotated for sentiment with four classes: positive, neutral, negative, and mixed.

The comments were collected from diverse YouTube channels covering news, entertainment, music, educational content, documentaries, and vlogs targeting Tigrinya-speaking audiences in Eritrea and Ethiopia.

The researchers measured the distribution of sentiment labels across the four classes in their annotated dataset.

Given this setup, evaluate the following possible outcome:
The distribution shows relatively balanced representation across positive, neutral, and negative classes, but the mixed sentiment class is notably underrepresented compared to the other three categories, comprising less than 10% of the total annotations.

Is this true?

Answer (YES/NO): NO